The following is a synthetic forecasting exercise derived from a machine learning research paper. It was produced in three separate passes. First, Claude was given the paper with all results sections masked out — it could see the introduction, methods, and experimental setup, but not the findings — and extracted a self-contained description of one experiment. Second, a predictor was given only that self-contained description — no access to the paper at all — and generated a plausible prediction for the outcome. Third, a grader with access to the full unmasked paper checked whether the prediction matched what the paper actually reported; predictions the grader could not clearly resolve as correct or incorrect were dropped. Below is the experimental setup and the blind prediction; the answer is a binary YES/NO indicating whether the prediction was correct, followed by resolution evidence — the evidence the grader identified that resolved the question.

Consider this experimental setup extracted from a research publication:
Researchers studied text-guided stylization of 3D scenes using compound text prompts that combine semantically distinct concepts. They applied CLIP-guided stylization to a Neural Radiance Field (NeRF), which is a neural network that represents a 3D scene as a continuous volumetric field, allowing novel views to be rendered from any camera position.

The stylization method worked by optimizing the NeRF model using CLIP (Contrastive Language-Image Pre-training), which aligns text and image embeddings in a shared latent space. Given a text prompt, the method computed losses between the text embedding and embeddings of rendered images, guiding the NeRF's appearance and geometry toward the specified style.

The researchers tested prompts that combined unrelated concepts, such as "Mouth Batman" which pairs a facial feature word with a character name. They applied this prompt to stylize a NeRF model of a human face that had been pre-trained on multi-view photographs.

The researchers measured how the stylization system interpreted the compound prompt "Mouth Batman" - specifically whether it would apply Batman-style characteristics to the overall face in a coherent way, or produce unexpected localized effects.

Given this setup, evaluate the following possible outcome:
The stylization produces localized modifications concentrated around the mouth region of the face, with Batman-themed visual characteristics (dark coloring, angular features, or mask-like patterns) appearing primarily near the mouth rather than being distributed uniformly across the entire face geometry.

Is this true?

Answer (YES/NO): YES